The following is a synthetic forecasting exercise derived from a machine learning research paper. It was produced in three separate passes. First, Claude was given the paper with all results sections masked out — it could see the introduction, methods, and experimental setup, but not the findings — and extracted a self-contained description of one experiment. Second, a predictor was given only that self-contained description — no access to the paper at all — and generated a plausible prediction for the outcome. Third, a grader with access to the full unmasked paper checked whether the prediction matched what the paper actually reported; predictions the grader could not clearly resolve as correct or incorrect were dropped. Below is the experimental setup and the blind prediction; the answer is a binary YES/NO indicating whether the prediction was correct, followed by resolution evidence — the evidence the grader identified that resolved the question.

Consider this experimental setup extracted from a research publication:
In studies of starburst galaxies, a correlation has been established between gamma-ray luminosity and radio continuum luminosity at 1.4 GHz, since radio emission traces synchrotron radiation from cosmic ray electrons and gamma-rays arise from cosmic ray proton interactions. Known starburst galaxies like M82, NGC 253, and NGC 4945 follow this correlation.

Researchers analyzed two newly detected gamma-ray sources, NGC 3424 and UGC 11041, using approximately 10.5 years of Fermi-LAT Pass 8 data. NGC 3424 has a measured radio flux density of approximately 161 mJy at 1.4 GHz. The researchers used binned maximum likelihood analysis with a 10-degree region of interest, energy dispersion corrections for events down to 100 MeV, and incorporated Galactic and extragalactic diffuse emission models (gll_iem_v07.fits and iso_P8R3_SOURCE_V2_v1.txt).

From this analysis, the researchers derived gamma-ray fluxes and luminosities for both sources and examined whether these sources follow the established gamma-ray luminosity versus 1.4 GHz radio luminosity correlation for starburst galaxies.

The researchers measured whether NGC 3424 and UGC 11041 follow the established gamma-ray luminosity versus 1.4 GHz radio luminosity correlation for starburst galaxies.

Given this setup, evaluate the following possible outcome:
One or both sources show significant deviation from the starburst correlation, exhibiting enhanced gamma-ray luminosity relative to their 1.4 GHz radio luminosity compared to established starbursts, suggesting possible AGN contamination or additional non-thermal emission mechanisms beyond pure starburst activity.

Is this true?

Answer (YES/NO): YES